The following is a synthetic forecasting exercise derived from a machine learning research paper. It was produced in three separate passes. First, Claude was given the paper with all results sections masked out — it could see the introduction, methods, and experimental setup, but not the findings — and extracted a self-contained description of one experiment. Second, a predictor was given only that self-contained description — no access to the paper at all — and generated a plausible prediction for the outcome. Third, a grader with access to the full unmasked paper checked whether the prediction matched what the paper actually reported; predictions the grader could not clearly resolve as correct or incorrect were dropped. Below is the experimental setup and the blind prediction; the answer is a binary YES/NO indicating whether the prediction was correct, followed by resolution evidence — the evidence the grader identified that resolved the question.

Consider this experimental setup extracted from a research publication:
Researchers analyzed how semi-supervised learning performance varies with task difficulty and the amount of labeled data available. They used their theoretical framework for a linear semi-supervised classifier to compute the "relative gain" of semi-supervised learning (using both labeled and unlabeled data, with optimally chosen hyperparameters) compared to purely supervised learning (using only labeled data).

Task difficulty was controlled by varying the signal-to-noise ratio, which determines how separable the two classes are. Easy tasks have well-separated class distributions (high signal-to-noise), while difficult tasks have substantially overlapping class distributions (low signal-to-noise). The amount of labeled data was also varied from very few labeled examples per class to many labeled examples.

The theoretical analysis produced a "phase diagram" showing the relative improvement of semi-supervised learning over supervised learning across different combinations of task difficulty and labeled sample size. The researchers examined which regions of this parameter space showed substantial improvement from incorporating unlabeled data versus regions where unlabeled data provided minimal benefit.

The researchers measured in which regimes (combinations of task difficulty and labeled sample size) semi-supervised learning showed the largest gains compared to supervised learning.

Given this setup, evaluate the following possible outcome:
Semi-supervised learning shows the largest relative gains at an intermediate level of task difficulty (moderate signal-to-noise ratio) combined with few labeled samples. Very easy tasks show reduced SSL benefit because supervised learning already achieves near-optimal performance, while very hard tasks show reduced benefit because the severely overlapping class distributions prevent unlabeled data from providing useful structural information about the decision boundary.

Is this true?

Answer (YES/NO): NO